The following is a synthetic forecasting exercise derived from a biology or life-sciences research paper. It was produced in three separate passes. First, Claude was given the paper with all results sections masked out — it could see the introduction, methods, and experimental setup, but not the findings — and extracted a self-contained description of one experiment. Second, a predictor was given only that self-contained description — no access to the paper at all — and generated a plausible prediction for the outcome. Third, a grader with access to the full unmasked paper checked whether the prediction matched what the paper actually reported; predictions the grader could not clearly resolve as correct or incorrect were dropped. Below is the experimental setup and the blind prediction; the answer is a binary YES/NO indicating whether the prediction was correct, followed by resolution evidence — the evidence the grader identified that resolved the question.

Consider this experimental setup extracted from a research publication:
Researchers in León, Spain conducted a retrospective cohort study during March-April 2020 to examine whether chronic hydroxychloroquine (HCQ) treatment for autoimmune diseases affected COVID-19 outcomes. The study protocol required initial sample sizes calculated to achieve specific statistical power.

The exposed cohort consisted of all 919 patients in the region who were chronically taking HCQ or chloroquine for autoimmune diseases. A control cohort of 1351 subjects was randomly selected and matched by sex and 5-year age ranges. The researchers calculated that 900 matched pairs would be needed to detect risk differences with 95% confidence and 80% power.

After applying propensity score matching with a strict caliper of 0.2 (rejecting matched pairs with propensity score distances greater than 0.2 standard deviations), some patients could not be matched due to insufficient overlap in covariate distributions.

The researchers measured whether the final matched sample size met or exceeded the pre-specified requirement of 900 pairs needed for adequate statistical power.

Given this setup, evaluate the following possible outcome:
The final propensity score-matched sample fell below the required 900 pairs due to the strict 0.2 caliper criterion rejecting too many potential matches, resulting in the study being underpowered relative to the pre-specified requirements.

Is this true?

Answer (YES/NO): YES